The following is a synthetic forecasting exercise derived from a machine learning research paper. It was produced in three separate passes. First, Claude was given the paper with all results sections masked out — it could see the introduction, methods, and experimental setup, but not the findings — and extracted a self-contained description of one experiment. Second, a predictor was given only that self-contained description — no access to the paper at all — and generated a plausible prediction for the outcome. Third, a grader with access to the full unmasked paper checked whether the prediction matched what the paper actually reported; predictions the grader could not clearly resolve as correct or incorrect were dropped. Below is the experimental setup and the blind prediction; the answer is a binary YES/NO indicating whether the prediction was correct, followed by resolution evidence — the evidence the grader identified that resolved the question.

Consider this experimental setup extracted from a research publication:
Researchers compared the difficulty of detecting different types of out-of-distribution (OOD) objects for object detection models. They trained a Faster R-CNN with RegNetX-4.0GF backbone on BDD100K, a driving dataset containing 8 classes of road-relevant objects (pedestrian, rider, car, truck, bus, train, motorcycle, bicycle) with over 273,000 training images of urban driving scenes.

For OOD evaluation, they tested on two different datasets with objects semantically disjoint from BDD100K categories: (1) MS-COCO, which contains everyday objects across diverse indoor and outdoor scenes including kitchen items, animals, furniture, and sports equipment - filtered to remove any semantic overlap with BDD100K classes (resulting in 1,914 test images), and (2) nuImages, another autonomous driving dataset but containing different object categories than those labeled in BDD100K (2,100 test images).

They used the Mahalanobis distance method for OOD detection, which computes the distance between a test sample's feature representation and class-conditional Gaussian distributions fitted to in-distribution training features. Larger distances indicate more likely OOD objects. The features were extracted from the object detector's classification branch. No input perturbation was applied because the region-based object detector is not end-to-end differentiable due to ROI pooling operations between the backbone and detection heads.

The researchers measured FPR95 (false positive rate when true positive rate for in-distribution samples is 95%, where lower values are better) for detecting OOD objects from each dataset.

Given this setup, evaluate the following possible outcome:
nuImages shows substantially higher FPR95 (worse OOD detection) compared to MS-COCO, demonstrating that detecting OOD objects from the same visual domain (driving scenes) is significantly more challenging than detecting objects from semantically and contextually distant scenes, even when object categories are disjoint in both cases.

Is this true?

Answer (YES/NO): YES